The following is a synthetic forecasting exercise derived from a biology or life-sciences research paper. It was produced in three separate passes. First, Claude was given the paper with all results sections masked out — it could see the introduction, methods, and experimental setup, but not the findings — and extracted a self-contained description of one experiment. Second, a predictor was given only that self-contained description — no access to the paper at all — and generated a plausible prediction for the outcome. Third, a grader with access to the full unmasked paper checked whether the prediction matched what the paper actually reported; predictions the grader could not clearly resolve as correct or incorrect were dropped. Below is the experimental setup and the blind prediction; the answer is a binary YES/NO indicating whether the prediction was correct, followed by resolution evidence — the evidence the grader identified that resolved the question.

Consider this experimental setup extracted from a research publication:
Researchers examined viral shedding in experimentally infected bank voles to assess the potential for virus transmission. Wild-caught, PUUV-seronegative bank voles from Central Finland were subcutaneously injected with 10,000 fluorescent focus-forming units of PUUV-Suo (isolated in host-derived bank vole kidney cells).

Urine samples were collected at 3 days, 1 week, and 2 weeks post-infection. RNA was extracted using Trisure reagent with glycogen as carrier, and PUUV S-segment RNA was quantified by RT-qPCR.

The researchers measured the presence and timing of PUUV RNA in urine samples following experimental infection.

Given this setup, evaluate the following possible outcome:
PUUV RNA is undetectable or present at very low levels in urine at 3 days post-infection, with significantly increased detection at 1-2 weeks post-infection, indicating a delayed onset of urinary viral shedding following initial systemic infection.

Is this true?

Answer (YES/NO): NO